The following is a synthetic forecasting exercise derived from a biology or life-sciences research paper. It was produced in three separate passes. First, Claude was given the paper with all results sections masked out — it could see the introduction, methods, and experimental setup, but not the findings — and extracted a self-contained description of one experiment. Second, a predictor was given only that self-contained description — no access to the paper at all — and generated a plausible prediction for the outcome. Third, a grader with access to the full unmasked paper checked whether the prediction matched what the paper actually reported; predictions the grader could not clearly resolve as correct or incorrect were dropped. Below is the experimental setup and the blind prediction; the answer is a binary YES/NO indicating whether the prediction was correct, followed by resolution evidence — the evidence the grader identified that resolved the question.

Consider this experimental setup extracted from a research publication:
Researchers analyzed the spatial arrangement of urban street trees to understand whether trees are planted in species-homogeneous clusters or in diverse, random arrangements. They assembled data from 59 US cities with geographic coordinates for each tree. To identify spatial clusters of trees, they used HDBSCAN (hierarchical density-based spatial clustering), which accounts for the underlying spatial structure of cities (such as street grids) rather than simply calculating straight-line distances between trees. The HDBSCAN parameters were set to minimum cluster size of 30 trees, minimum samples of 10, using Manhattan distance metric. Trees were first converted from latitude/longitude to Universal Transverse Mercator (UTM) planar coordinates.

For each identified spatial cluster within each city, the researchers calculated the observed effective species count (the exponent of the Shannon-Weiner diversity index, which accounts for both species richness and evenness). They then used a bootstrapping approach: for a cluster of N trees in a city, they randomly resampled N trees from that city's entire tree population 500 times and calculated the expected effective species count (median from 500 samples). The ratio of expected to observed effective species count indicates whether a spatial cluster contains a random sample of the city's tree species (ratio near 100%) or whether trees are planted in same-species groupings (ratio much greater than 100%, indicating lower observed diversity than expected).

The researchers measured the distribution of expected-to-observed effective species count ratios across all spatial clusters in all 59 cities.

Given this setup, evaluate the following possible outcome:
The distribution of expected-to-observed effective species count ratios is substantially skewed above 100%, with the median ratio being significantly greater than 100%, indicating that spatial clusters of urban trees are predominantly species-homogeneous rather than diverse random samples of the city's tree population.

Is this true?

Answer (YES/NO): YES